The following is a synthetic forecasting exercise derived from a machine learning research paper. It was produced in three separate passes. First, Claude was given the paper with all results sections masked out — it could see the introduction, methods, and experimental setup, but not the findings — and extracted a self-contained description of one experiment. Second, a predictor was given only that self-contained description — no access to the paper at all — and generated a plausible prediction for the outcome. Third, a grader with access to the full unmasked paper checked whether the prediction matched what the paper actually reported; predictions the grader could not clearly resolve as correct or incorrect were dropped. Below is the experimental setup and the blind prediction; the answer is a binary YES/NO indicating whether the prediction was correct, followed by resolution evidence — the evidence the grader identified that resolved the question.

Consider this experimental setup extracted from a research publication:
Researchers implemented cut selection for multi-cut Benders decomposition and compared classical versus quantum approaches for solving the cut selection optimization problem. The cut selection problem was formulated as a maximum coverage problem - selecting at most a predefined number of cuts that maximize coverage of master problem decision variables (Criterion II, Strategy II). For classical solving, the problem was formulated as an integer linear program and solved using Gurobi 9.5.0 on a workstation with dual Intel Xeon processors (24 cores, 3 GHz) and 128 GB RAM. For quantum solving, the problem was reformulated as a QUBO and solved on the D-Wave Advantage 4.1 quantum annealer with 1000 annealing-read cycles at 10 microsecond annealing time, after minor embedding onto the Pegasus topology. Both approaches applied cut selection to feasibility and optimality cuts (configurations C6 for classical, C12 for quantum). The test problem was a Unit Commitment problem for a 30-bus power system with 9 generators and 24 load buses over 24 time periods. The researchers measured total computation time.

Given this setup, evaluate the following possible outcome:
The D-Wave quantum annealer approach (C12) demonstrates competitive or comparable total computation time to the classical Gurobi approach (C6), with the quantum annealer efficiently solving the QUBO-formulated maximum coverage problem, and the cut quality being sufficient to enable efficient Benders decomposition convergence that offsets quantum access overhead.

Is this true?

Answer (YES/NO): NO